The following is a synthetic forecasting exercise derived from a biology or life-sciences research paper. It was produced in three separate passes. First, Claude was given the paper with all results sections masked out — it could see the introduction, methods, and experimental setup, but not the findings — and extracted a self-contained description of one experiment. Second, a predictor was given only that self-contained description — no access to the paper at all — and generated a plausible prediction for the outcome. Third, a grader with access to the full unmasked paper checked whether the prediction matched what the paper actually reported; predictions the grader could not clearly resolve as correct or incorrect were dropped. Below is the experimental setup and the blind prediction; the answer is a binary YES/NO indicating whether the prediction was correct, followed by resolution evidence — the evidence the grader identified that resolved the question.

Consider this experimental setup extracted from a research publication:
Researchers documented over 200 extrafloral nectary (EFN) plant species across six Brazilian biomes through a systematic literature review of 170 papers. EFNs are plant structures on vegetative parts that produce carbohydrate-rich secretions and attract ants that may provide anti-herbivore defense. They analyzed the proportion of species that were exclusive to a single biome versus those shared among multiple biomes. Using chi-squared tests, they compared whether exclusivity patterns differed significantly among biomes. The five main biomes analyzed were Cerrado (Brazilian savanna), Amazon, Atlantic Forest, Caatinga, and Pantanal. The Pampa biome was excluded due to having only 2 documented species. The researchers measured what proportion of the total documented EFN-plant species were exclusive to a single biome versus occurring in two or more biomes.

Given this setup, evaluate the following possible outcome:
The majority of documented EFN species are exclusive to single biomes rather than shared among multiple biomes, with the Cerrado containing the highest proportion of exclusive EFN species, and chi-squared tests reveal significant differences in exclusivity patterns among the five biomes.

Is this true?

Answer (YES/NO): NO